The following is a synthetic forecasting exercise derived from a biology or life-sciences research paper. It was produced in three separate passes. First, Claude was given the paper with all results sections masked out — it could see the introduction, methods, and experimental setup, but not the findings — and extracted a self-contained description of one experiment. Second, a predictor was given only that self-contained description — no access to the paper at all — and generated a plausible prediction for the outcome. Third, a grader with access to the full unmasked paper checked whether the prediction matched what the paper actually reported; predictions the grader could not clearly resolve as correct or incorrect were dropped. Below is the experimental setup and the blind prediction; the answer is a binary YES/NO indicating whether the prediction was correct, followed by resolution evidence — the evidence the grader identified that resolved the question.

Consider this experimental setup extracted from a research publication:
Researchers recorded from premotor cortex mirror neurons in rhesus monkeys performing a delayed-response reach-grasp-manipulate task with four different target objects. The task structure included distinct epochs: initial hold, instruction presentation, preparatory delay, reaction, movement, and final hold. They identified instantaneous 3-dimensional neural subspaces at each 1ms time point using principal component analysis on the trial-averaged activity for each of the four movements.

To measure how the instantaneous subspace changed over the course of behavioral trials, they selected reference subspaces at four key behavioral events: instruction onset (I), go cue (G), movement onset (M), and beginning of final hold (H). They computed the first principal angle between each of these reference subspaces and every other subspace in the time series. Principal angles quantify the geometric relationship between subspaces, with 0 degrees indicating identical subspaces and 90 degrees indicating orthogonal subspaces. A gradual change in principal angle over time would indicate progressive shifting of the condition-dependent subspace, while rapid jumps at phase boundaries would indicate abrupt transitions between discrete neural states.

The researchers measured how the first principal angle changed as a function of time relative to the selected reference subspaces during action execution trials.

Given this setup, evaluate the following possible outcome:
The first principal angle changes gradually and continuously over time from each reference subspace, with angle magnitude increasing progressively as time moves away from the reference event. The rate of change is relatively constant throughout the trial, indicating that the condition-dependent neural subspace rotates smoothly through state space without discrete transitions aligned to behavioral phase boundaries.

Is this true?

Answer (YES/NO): NO